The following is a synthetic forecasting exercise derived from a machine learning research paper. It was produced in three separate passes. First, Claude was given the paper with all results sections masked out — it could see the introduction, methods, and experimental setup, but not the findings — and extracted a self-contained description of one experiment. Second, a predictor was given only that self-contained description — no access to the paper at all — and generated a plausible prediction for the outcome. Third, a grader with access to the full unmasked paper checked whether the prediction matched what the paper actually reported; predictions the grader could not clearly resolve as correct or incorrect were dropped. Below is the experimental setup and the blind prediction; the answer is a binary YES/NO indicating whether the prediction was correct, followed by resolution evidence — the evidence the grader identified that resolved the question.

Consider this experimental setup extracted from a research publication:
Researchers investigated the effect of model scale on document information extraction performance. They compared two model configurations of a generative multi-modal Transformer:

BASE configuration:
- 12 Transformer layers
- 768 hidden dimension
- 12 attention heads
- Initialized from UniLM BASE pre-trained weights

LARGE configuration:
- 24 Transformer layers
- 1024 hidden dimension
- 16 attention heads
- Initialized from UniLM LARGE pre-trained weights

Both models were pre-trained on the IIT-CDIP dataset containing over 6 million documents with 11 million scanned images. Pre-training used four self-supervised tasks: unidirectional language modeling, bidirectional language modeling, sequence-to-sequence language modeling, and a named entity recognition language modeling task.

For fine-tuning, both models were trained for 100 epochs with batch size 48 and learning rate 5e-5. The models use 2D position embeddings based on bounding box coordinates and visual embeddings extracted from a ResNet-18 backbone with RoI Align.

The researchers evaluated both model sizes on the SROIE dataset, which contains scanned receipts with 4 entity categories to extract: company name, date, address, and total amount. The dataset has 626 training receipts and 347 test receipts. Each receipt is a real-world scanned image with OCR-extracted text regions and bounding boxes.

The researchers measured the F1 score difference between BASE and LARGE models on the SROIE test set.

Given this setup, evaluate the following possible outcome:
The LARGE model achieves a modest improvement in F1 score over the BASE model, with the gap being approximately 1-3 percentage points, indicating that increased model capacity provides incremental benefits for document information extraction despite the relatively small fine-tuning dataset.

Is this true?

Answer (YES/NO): NO